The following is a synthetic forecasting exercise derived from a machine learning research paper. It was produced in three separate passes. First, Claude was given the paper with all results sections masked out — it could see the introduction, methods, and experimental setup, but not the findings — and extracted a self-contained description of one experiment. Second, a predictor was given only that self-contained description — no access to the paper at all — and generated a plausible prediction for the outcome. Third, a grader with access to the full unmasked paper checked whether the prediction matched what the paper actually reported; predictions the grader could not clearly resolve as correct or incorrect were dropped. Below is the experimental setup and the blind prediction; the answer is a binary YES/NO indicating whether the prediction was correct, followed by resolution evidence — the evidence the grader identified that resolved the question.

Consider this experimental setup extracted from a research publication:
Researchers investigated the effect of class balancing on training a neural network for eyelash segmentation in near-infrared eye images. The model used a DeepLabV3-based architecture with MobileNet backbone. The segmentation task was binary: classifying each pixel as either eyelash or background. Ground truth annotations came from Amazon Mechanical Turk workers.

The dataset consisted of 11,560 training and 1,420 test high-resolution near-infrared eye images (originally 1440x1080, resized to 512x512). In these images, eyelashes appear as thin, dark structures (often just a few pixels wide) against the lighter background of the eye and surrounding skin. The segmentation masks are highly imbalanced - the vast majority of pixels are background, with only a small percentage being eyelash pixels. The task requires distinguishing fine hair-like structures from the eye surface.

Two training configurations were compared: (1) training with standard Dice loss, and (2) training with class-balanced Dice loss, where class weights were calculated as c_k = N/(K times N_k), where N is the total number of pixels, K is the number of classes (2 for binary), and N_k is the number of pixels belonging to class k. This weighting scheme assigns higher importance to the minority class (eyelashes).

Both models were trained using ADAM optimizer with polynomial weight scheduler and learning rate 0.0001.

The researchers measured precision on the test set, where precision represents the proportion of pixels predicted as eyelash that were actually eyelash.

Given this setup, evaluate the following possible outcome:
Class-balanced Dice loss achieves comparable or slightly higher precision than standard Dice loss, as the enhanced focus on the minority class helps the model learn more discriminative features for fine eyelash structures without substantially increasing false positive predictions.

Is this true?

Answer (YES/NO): NO